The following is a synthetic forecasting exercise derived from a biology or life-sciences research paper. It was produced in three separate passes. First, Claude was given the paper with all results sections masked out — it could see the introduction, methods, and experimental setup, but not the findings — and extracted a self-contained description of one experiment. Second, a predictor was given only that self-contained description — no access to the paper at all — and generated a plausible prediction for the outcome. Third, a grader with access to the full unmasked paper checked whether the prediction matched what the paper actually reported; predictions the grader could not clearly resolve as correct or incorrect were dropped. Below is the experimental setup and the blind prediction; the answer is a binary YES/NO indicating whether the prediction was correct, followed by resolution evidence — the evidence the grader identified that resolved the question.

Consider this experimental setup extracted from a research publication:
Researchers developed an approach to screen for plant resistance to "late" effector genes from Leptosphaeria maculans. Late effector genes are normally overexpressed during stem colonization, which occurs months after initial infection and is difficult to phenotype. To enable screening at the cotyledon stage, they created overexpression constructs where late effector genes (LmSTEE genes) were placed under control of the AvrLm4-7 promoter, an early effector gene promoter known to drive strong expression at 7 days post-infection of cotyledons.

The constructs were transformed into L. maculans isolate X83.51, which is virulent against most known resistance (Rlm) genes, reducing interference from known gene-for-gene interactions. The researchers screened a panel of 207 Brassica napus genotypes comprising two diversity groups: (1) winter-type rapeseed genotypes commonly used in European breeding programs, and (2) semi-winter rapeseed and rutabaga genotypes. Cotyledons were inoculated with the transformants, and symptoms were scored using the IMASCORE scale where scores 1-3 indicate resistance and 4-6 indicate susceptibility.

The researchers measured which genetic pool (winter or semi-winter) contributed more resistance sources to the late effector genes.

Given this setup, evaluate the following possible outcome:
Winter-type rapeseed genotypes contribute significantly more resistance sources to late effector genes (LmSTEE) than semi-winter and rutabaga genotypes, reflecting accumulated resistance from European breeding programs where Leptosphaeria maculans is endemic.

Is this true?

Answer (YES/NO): NO